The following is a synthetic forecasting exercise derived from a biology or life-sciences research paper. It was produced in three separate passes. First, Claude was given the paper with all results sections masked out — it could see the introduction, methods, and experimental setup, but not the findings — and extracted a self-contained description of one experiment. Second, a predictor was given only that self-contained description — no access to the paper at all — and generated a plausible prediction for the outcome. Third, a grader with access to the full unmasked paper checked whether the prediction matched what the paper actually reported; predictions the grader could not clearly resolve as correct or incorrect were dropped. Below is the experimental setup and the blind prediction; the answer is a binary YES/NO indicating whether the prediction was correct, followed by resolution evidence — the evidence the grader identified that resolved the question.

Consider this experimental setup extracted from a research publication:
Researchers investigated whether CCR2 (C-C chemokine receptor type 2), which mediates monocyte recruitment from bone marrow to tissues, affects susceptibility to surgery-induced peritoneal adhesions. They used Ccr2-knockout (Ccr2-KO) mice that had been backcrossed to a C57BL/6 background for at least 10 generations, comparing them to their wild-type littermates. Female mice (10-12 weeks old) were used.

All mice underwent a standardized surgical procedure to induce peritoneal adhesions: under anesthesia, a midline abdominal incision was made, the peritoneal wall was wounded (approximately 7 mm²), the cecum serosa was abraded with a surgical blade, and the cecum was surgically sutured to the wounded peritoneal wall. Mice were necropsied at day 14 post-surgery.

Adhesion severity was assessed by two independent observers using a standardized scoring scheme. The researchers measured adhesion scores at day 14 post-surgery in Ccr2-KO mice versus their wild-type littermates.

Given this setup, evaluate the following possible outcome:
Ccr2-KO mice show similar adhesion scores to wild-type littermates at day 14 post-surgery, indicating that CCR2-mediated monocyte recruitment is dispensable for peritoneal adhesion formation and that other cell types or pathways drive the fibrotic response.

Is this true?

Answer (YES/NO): NO